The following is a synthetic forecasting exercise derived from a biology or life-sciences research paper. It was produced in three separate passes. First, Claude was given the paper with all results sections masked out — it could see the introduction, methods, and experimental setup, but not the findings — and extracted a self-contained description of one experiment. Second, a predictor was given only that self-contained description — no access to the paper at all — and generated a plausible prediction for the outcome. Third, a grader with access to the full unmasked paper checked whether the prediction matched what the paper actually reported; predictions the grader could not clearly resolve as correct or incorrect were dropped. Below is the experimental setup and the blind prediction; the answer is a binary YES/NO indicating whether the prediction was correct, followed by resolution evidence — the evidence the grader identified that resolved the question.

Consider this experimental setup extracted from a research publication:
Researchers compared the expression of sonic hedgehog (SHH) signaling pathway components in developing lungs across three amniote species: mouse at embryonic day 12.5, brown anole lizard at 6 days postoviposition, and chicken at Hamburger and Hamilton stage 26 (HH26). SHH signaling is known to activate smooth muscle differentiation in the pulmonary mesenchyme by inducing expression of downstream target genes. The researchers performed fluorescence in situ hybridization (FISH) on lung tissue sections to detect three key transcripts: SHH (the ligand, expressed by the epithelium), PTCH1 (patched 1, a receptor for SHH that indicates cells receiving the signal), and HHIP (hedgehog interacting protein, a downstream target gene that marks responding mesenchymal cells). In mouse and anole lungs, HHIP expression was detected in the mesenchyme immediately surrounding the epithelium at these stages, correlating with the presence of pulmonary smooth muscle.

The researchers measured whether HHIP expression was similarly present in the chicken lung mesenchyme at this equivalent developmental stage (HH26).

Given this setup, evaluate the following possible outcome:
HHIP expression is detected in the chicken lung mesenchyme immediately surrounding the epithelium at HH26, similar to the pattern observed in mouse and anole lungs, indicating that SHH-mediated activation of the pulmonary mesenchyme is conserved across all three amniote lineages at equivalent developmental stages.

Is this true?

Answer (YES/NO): YES